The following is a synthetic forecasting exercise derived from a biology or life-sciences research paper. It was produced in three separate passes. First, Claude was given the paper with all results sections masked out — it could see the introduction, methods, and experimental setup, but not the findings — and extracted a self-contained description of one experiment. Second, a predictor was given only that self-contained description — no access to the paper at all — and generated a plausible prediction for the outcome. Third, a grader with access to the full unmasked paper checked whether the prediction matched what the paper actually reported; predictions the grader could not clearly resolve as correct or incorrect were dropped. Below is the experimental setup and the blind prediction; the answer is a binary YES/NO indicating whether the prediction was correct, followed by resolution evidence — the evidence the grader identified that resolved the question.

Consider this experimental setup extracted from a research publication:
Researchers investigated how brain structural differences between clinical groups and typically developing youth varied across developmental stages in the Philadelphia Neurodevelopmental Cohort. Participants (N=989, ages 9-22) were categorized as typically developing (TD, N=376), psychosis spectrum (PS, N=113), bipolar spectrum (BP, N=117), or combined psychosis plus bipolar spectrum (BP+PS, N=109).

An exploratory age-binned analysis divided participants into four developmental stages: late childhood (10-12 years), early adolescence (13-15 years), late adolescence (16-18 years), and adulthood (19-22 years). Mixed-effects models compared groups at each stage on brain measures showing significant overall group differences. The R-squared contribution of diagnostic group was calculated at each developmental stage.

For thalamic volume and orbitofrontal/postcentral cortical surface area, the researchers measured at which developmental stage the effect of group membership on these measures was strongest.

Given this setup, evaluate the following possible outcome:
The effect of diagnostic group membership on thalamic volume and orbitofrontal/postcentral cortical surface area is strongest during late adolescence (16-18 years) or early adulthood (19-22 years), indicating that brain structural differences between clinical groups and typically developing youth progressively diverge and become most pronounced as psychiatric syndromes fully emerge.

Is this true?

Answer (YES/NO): YES